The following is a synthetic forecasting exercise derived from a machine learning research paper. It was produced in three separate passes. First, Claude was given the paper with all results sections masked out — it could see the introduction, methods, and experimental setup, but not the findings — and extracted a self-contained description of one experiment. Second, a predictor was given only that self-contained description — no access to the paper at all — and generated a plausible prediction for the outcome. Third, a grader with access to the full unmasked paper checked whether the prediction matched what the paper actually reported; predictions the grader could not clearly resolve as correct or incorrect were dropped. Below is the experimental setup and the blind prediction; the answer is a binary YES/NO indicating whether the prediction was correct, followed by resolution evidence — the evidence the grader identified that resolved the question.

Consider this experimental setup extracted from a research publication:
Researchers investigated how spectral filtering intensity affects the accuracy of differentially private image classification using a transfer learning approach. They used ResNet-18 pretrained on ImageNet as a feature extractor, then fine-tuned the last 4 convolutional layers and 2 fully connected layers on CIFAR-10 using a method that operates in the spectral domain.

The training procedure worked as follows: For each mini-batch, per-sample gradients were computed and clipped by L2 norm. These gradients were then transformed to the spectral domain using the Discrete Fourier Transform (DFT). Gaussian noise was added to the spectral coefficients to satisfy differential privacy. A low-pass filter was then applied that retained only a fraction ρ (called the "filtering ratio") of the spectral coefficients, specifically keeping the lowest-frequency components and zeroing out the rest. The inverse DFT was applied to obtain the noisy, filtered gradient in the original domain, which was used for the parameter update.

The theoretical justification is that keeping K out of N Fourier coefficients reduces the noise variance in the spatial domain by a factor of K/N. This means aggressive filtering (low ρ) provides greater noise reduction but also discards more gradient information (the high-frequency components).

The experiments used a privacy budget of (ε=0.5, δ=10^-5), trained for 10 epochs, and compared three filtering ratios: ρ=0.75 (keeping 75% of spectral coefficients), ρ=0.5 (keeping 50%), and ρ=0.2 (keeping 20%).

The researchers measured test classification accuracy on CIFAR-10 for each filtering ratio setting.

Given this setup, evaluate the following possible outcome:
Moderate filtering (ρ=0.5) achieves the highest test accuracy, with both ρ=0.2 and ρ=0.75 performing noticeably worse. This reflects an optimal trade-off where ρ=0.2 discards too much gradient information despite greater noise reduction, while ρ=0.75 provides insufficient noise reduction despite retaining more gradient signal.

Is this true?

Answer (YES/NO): NO